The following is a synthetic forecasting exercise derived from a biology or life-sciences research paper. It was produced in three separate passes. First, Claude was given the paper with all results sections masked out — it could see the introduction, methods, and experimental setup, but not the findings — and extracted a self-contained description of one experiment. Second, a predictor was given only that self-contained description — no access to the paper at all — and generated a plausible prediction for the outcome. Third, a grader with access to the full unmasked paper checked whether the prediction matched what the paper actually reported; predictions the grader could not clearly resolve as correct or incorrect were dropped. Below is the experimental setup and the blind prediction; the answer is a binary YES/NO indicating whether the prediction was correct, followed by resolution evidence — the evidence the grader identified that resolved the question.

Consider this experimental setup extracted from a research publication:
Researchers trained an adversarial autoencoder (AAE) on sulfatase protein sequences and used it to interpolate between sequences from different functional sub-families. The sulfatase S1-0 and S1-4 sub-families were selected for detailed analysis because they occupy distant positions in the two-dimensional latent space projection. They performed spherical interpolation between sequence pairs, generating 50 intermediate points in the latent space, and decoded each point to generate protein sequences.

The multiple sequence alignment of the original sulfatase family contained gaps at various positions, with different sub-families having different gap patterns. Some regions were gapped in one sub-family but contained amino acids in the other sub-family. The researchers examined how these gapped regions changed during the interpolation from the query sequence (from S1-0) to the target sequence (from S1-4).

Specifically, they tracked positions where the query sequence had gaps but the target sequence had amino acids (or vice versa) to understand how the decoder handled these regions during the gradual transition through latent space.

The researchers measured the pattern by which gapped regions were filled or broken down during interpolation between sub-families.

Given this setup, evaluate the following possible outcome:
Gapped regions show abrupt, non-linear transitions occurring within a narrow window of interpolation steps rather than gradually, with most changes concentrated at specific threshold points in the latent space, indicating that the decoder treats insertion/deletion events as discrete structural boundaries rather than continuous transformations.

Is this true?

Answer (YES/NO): NO